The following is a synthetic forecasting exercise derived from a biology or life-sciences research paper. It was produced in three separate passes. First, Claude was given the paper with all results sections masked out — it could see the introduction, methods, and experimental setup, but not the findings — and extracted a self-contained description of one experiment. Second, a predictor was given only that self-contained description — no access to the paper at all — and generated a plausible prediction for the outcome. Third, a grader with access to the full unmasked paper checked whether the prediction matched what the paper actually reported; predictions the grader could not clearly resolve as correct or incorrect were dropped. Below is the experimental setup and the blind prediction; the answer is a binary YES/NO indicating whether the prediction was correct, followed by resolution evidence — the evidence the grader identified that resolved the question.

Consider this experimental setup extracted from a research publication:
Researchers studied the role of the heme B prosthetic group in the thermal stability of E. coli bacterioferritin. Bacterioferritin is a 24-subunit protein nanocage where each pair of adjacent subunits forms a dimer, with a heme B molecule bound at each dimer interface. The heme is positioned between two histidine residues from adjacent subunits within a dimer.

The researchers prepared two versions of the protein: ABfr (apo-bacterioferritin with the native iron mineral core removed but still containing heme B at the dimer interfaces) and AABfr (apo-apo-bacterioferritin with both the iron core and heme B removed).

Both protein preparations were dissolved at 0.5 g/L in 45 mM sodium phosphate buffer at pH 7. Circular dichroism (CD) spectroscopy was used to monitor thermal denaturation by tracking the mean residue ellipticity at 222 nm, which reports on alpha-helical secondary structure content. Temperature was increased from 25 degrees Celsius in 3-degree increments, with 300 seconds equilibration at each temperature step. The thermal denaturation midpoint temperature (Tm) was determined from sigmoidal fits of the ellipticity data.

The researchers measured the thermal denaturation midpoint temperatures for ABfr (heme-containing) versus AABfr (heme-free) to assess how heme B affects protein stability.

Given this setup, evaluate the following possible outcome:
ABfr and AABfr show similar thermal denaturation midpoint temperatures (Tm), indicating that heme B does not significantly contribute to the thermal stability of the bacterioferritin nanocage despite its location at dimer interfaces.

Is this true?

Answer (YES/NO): NO